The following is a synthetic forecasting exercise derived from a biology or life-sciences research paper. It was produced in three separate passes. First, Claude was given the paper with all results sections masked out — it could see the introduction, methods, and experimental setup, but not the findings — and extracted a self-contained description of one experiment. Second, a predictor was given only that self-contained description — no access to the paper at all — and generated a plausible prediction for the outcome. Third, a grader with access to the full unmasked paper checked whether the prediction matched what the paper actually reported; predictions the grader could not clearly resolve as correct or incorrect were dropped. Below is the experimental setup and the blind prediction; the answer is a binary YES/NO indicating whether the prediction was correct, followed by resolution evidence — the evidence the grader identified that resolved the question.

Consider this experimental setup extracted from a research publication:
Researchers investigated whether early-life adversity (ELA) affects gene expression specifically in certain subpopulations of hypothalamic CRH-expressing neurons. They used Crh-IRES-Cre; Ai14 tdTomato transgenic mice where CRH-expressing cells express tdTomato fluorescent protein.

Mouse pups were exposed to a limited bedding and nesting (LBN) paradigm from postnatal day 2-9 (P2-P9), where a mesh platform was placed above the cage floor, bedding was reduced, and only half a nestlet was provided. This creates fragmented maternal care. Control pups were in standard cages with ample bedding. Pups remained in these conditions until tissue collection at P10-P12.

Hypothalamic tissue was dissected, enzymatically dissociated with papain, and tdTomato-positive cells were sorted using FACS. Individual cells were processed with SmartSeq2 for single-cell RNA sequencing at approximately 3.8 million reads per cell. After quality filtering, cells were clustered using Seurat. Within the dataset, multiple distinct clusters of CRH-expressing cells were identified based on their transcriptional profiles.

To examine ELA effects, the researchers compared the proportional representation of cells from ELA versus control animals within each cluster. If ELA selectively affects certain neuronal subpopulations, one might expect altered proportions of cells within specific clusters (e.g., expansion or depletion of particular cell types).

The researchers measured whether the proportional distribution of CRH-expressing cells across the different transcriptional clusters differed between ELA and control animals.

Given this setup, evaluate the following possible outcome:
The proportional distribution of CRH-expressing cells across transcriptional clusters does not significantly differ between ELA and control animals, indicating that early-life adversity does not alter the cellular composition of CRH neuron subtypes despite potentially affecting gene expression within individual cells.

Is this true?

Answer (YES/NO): YES